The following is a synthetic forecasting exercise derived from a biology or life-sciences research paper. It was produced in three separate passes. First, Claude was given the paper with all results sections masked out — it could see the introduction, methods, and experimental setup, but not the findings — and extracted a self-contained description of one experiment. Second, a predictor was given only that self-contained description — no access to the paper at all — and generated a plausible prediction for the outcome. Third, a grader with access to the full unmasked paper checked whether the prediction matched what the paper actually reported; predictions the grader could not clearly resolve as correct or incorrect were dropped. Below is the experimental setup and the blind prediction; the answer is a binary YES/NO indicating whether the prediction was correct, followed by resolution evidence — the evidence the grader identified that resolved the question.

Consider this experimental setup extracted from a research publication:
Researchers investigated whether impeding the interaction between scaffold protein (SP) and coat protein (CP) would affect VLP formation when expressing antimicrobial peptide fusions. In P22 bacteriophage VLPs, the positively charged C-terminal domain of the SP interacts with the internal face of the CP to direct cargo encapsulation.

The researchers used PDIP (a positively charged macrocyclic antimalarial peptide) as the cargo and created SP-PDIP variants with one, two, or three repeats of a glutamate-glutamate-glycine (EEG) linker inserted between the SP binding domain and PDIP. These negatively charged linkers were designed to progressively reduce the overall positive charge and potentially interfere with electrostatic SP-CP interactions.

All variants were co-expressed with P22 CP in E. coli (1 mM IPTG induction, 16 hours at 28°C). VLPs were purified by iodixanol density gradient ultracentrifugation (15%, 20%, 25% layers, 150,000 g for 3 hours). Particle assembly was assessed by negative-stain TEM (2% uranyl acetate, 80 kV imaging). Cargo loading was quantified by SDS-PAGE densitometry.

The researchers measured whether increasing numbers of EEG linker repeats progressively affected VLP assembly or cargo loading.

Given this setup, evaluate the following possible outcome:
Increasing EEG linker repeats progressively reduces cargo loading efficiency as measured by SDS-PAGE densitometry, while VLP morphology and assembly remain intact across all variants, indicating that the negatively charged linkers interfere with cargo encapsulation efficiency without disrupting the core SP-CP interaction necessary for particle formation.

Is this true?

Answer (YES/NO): NO